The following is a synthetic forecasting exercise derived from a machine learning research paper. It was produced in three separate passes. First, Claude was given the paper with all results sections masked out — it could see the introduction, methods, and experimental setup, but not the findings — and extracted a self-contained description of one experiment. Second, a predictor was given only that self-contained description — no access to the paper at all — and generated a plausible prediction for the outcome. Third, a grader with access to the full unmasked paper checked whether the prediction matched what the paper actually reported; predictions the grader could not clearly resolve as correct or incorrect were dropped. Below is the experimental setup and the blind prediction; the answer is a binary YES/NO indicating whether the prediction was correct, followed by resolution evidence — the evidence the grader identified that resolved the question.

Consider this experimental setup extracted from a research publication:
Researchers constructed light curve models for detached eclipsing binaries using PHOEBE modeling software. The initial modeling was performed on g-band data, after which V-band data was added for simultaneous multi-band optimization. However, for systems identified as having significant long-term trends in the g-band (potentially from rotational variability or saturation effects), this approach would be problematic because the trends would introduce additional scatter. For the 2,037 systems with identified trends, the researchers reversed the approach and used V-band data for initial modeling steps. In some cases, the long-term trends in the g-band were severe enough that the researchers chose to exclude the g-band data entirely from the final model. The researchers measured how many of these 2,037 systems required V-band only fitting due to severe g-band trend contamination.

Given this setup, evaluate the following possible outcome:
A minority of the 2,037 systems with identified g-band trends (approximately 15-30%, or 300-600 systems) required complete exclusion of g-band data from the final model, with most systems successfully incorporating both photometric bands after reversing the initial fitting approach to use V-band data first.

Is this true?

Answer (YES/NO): NO